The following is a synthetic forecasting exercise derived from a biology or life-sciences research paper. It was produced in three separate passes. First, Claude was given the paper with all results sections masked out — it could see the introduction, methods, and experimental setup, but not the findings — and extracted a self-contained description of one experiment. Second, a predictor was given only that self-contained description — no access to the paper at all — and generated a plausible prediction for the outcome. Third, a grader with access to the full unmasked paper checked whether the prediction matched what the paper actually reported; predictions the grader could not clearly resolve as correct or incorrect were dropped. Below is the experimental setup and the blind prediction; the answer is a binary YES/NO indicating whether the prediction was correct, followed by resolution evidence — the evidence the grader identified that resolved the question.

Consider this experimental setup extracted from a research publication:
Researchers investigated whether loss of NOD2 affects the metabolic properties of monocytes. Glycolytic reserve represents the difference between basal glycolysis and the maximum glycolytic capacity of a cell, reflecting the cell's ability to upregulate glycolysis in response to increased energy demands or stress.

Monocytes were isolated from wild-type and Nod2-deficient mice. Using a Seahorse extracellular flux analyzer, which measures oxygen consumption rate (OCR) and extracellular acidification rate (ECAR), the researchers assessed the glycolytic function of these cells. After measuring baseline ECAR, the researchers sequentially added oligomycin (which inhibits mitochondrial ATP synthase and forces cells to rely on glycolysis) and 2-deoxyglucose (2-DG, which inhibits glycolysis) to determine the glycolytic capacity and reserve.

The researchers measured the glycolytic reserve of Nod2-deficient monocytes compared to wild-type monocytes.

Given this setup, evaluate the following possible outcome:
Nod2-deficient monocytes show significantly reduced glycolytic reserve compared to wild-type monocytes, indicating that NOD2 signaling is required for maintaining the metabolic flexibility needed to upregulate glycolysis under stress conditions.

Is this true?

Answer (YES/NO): YES